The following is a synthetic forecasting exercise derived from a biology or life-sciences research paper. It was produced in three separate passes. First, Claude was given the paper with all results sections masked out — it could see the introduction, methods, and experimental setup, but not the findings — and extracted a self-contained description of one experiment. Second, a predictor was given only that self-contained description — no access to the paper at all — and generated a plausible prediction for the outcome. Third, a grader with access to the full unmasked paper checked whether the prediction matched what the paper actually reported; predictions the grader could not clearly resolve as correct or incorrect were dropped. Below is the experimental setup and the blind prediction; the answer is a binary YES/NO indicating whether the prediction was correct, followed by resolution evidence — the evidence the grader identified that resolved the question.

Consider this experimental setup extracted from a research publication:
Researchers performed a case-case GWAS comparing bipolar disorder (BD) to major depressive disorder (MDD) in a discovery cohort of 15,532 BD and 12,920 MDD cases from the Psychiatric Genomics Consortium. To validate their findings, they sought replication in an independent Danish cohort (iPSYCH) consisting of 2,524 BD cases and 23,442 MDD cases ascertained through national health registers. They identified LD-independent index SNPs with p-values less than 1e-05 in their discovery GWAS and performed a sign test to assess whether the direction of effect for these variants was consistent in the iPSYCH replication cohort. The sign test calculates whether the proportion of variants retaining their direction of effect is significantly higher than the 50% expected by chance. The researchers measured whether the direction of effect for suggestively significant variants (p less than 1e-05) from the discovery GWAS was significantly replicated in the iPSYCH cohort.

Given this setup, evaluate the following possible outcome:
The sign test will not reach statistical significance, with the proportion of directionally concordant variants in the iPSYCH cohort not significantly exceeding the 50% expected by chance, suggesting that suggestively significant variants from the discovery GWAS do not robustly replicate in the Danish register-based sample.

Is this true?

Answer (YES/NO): YES